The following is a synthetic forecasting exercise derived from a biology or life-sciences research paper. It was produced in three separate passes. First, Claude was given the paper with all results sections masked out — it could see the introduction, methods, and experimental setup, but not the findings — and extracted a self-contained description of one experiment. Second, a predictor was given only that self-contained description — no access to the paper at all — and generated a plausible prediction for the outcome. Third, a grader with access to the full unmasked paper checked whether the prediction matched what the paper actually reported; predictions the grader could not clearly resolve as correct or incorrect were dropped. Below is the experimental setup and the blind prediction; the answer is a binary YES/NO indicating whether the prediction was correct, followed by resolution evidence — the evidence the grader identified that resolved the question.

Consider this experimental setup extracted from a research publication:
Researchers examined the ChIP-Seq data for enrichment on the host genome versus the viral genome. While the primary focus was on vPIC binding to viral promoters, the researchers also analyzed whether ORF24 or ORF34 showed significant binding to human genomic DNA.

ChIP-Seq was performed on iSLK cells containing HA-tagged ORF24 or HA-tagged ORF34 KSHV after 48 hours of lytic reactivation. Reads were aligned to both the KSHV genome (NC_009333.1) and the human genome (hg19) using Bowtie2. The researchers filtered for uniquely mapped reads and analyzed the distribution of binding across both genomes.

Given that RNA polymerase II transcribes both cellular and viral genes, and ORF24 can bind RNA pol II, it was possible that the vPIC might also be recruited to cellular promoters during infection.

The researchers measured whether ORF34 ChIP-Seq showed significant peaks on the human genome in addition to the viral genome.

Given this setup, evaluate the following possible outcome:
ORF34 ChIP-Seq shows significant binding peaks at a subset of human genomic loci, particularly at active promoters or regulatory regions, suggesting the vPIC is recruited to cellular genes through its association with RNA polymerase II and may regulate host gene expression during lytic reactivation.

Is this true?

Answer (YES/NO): NO